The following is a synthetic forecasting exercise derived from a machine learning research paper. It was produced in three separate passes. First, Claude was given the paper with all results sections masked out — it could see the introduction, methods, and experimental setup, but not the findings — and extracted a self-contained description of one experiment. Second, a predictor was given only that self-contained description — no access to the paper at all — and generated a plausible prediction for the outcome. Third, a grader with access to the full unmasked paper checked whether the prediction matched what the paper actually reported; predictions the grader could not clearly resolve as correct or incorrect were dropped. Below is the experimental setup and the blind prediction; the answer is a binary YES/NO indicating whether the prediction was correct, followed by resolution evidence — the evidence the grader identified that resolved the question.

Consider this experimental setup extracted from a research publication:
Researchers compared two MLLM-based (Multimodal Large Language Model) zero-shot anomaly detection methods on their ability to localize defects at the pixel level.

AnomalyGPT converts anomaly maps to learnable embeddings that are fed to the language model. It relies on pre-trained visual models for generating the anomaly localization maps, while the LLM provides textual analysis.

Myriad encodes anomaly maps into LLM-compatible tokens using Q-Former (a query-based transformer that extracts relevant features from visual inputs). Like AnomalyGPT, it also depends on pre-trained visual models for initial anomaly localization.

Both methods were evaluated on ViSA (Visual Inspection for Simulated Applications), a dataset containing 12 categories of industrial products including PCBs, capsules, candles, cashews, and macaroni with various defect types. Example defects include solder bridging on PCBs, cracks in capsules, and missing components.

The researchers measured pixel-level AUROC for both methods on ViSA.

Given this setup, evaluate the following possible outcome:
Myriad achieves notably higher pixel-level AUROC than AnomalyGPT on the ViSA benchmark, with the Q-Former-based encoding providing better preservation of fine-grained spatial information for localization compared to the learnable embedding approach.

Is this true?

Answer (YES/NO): NO